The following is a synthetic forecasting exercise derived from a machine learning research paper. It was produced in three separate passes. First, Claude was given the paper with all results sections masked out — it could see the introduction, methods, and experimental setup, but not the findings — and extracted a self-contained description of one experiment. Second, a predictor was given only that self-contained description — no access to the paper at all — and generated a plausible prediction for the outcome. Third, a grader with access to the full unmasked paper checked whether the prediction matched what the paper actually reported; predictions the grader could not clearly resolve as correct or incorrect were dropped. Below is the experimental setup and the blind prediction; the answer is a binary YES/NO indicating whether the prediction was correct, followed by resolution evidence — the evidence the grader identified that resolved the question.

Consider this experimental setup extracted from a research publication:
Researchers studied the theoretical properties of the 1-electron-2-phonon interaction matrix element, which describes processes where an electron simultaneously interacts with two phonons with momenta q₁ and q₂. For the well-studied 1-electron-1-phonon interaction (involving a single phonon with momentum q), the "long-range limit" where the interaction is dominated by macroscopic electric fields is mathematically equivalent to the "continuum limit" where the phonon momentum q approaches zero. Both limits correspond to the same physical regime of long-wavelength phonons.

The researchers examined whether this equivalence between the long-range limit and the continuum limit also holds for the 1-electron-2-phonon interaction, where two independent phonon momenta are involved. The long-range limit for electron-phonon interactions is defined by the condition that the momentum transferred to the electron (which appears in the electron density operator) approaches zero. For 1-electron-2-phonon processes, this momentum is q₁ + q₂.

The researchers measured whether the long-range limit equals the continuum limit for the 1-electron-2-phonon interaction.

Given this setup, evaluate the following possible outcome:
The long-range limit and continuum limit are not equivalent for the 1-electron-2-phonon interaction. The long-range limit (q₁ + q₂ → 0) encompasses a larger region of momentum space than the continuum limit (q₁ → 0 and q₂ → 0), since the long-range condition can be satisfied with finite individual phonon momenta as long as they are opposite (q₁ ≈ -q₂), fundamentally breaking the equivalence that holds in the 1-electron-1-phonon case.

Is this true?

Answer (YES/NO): YES